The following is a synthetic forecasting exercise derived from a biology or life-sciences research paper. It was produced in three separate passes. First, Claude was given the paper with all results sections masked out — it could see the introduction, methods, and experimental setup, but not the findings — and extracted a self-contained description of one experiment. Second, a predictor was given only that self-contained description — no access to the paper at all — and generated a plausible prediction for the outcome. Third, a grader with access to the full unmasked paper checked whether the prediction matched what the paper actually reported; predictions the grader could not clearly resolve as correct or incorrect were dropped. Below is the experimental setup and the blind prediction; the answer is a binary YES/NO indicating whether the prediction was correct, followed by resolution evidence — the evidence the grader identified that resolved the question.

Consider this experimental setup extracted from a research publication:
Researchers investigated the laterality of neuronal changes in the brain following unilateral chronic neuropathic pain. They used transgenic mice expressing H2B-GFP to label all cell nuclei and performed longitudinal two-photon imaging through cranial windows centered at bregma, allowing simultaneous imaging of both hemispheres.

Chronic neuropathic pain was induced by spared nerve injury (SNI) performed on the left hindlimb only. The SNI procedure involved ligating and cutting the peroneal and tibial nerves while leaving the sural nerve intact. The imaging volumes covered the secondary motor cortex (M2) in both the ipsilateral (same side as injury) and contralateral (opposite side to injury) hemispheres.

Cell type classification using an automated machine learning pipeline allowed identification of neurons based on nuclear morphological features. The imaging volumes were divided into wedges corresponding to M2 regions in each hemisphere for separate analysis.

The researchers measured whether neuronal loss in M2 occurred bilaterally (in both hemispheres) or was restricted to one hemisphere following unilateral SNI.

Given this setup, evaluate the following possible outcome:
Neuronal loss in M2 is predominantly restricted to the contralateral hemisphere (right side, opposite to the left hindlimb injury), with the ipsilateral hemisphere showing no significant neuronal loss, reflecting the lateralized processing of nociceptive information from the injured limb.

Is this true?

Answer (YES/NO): YES